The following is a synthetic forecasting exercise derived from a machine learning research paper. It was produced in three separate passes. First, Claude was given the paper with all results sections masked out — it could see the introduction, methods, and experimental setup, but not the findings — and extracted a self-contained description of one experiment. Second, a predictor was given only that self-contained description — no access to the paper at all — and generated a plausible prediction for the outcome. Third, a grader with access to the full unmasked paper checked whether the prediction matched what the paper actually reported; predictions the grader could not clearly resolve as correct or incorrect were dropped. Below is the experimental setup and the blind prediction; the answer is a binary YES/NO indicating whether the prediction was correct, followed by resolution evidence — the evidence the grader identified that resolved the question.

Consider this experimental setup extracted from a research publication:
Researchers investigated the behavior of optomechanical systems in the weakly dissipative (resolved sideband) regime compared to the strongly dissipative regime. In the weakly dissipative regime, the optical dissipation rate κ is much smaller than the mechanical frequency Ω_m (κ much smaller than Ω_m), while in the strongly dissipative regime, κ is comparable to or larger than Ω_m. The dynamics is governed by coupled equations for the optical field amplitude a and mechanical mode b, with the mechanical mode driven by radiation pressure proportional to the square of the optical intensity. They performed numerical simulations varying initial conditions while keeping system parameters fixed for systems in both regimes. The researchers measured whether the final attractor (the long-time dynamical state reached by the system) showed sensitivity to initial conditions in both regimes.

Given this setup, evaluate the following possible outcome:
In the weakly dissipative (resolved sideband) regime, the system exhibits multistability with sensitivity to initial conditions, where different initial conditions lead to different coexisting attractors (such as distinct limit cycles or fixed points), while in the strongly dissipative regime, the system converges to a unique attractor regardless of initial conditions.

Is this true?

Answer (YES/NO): YES